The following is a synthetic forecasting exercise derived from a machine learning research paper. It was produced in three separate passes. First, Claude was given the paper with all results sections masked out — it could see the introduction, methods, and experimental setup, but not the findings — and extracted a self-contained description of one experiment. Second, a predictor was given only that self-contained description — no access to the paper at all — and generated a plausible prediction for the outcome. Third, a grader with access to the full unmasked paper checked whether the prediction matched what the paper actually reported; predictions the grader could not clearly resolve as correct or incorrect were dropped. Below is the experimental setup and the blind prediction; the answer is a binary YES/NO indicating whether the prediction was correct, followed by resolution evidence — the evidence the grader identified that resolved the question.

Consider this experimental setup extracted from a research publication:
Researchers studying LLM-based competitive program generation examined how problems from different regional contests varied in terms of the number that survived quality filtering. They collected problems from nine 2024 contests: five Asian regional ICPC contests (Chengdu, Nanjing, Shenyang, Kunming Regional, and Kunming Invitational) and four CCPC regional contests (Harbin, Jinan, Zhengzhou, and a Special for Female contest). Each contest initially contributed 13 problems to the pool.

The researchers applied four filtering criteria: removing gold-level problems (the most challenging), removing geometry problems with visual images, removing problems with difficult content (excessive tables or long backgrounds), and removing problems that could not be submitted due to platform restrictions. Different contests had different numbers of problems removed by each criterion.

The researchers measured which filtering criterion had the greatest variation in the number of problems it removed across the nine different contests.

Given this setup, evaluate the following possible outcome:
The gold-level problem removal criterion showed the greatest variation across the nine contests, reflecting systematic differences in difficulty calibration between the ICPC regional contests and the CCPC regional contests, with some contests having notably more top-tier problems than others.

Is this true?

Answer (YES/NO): YES